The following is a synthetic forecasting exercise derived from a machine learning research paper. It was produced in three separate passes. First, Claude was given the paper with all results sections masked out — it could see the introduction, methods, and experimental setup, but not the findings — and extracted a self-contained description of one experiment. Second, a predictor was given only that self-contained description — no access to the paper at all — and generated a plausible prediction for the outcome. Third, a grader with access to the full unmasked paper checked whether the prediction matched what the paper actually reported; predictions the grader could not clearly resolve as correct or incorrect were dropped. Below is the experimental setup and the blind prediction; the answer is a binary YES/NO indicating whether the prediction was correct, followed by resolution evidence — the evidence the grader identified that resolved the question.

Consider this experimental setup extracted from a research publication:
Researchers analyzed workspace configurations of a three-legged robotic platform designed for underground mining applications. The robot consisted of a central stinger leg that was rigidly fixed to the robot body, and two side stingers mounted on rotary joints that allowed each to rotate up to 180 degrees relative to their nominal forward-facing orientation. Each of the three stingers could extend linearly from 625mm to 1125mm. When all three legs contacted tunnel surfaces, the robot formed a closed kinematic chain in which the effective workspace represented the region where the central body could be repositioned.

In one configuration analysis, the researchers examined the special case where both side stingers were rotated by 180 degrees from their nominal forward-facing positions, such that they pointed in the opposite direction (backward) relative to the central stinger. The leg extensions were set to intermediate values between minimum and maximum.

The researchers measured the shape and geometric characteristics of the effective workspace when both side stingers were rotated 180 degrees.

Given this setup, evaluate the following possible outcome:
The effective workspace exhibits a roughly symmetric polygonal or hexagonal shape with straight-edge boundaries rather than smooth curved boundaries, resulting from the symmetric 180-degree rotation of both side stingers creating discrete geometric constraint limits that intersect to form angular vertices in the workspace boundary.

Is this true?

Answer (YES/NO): NO